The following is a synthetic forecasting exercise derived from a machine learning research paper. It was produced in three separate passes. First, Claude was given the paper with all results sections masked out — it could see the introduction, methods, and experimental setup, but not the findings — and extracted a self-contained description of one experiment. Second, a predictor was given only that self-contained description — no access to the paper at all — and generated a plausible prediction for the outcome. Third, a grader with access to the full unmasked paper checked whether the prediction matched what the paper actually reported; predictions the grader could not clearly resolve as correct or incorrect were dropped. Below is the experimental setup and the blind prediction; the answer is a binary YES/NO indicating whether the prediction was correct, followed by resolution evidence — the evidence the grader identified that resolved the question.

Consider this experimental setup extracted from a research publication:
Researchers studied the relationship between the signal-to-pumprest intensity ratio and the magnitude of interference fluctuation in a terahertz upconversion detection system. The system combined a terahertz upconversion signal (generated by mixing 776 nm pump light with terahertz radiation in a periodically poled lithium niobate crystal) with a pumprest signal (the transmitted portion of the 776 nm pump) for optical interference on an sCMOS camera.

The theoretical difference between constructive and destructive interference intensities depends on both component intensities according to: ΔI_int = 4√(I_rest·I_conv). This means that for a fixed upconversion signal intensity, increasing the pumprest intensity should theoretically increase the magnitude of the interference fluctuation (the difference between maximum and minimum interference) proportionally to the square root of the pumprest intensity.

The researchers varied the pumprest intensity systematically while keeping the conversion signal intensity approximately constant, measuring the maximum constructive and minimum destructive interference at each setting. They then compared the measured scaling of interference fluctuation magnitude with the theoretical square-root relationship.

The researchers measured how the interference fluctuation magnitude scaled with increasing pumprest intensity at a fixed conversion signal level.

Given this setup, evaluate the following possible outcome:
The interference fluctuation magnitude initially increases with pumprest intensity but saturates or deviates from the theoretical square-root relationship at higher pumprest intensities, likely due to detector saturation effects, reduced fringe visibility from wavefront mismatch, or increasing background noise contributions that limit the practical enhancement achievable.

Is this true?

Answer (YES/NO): NO